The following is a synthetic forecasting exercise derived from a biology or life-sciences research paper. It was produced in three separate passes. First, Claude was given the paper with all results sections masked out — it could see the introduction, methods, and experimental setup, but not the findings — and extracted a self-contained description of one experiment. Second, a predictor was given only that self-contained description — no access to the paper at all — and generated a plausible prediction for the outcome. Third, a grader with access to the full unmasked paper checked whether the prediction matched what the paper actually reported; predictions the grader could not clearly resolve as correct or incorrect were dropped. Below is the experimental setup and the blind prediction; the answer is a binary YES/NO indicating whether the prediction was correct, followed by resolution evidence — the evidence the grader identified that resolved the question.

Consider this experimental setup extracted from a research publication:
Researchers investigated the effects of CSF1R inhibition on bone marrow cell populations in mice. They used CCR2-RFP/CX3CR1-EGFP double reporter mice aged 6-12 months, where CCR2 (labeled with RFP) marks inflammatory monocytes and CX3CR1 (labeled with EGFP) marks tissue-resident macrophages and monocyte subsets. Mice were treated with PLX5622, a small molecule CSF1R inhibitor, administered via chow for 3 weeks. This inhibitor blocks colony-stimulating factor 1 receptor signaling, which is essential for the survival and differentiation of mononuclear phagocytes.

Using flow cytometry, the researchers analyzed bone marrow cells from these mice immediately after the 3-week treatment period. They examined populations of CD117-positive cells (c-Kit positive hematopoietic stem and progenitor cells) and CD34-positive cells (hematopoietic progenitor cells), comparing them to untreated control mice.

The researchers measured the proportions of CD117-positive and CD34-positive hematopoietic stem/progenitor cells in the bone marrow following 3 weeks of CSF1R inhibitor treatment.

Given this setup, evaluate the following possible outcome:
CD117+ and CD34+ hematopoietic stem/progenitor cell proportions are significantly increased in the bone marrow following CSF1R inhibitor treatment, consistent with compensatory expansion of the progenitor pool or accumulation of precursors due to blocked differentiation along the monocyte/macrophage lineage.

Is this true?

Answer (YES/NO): NO